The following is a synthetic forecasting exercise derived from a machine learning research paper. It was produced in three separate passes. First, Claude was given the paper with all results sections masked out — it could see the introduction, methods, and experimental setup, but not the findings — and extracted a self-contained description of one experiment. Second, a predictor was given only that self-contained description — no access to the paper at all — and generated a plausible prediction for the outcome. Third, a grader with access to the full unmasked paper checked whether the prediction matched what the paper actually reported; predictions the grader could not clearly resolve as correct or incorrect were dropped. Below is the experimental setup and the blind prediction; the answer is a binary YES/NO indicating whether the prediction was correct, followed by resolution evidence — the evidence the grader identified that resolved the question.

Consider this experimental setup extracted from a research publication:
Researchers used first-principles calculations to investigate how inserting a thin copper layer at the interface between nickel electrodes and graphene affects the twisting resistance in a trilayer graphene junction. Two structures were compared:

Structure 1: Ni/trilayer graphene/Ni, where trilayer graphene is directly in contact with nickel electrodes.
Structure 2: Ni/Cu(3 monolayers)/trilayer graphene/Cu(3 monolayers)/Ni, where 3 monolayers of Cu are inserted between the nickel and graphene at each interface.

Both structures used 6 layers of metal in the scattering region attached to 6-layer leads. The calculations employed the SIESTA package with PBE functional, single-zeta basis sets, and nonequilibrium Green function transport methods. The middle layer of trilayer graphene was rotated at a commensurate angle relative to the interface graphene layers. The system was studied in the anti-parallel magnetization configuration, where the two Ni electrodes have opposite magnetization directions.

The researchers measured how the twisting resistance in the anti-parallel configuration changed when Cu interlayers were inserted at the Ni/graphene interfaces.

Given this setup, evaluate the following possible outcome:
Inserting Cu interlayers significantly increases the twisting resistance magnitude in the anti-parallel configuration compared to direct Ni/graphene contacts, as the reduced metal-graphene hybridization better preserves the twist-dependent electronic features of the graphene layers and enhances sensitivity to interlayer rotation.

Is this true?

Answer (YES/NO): YES